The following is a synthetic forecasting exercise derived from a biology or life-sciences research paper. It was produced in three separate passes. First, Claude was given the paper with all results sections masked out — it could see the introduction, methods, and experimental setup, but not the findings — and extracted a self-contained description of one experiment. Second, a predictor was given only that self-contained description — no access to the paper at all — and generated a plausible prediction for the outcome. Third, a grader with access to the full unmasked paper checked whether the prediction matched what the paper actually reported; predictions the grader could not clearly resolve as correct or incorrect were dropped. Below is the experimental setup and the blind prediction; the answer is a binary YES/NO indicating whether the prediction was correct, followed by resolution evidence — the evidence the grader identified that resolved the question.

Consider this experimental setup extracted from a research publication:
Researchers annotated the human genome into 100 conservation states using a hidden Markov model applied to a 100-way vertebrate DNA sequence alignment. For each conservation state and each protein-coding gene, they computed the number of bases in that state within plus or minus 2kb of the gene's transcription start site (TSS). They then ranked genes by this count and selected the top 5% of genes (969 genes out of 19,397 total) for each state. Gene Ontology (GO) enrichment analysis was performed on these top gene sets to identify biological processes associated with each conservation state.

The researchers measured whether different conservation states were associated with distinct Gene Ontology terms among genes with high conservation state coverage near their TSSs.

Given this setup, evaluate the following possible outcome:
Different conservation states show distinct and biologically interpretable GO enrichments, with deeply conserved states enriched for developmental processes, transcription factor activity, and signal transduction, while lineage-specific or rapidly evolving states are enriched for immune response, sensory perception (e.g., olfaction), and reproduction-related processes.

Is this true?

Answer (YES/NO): NO